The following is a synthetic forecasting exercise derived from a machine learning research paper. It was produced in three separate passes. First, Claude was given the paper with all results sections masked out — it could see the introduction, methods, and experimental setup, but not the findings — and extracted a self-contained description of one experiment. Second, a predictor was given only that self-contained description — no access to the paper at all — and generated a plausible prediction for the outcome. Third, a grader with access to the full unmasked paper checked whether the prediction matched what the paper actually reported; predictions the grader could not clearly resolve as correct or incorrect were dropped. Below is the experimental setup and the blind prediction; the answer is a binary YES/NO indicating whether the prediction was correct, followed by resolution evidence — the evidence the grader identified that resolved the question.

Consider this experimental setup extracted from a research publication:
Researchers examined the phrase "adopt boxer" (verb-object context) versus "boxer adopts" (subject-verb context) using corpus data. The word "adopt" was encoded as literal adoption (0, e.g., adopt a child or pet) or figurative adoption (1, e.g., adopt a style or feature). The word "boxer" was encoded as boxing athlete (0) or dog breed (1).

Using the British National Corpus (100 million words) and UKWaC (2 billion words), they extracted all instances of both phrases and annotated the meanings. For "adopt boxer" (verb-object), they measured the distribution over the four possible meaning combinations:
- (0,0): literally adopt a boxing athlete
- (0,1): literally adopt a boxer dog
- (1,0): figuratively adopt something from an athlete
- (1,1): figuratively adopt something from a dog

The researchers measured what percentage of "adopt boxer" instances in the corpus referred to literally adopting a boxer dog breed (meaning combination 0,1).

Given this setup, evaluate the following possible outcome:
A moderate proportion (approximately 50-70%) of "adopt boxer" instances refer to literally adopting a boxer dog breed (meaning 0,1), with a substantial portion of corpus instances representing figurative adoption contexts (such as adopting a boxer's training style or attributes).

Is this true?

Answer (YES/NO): NO